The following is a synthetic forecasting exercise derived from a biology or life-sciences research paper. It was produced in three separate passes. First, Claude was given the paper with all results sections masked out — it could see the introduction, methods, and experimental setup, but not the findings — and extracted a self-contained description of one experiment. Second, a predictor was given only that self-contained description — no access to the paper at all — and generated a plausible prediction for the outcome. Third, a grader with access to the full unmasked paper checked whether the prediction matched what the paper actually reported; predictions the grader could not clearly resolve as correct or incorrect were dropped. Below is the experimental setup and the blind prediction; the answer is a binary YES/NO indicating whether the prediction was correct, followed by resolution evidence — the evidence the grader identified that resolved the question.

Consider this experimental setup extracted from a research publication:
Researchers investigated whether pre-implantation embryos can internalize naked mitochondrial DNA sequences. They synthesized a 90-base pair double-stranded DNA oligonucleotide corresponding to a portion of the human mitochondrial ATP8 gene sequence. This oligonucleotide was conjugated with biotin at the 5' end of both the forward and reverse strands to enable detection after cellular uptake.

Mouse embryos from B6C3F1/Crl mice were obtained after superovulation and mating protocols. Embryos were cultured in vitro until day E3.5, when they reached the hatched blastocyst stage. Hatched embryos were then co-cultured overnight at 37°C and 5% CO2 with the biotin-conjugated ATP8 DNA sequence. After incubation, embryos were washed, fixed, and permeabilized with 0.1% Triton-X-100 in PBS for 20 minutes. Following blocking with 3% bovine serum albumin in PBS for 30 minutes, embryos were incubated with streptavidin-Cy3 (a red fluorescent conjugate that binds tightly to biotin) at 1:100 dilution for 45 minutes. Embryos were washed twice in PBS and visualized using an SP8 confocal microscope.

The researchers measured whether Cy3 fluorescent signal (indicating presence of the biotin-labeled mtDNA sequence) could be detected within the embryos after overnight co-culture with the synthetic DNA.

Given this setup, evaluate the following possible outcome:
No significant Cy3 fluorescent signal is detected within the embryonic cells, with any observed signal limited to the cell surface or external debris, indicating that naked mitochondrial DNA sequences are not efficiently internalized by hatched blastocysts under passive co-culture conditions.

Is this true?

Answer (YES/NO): NO